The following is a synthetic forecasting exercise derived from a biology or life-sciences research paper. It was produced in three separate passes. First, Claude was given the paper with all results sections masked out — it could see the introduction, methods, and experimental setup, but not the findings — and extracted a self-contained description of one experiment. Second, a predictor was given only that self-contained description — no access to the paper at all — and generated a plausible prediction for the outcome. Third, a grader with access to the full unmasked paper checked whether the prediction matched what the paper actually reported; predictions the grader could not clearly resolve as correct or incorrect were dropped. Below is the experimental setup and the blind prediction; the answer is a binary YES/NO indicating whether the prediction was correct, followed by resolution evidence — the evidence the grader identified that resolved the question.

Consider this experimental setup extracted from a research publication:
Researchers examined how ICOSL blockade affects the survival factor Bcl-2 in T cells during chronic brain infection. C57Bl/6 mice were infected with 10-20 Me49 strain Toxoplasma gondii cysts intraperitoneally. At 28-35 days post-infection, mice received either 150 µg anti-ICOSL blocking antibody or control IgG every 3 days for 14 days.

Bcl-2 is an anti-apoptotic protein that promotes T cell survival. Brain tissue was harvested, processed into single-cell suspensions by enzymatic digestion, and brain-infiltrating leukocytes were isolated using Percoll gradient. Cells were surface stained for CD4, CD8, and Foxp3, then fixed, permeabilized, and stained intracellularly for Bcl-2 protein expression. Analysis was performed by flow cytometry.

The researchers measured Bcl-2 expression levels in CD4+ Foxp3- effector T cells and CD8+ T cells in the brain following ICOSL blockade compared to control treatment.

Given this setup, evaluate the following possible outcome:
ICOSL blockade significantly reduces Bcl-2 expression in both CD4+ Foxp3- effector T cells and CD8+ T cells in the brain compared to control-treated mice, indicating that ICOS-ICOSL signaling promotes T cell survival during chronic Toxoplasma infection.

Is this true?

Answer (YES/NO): NO